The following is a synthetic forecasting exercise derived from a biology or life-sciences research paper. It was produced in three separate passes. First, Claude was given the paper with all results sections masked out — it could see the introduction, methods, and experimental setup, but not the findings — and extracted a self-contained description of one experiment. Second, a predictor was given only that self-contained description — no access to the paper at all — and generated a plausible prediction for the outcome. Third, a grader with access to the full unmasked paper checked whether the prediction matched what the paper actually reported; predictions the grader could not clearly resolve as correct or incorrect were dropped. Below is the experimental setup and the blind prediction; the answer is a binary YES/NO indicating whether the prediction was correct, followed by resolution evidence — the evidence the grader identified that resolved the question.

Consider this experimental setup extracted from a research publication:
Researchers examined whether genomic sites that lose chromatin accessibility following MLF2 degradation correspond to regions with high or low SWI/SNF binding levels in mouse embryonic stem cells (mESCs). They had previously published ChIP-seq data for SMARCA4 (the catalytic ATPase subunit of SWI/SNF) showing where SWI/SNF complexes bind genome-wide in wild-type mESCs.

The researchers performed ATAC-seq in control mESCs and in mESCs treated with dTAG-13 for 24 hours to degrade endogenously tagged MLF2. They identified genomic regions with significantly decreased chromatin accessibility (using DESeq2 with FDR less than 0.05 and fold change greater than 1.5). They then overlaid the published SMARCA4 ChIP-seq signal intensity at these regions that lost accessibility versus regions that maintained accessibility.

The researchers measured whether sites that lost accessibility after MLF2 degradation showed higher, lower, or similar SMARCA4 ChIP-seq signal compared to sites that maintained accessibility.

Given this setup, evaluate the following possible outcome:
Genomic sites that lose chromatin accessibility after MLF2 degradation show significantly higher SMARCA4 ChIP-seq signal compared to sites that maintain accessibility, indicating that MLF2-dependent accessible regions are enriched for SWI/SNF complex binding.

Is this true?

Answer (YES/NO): YES